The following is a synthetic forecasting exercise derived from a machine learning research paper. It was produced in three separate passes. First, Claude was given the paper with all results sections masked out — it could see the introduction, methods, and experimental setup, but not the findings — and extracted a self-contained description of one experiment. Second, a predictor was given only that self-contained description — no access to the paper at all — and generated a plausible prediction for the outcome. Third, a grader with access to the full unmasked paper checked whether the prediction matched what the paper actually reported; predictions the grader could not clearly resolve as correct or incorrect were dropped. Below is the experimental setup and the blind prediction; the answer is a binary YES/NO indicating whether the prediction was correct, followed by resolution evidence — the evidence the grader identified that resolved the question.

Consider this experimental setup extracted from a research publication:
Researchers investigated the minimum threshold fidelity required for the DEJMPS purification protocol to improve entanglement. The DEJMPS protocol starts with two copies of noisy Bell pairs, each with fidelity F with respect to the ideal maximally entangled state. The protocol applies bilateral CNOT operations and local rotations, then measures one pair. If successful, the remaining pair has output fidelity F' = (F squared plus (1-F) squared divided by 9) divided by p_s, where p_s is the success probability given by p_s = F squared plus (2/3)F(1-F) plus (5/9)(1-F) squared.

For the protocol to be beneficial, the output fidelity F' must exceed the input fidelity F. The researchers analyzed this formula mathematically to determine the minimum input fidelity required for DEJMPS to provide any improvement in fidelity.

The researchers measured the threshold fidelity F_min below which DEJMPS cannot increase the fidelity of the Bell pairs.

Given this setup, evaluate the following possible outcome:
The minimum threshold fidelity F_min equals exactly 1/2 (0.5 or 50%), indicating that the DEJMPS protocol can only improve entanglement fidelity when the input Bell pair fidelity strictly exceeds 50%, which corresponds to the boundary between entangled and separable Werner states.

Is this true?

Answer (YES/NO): YES